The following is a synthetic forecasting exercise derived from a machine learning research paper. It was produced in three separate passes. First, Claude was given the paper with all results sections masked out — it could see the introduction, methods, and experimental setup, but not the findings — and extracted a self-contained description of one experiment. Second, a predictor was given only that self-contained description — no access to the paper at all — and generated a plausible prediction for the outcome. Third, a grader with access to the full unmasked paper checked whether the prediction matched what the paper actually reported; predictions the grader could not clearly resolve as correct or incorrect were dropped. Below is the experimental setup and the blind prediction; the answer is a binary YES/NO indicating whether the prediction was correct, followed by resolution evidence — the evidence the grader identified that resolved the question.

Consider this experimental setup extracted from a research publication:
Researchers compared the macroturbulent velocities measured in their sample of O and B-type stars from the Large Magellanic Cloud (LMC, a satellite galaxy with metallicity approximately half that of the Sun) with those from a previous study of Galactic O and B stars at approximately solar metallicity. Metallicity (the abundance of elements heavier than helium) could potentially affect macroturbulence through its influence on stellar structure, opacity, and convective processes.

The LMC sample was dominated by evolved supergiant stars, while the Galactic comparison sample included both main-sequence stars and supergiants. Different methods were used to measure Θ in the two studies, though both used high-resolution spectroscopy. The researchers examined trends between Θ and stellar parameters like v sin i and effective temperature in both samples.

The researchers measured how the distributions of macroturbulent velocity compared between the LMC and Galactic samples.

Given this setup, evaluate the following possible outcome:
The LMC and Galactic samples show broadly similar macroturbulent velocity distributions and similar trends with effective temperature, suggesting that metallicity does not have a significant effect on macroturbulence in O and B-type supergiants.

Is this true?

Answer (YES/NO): YES